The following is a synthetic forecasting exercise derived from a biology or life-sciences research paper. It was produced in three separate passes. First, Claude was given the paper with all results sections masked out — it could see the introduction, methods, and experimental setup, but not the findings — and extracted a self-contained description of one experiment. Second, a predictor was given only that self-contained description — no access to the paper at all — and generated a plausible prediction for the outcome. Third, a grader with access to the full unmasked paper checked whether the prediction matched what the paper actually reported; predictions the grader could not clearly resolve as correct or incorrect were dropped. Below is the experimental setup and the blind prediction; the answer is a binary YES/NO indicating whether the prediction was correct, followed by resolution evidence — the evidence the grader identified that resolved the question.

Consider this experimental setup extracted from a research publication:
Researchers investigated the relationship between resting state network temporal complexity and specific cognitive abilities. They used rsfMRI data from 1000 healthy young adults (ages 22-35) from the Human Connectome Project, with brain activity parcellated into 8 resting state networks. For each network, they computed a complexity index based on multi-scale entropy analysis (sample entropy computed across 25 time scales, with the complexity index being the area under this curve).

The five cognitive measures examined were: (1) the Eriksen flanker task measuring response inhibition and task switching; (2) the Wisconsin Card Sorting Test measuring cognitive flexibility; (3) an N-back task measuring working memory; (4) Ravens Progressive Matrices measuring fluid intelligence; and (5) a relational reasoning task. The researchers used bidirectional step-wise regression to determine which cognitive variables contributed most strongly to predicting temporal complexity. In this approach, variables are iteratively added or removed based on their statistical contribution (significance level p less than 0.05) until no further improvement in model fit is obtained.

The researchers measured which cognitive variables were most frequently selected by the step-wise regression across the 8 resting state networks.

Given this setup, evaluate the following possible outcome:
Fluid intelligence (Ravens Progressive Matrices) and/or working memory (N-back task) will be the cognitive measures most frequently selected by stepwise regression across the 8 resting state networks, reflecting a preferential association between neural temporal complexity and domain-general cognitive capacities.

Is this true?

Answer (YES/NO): YES